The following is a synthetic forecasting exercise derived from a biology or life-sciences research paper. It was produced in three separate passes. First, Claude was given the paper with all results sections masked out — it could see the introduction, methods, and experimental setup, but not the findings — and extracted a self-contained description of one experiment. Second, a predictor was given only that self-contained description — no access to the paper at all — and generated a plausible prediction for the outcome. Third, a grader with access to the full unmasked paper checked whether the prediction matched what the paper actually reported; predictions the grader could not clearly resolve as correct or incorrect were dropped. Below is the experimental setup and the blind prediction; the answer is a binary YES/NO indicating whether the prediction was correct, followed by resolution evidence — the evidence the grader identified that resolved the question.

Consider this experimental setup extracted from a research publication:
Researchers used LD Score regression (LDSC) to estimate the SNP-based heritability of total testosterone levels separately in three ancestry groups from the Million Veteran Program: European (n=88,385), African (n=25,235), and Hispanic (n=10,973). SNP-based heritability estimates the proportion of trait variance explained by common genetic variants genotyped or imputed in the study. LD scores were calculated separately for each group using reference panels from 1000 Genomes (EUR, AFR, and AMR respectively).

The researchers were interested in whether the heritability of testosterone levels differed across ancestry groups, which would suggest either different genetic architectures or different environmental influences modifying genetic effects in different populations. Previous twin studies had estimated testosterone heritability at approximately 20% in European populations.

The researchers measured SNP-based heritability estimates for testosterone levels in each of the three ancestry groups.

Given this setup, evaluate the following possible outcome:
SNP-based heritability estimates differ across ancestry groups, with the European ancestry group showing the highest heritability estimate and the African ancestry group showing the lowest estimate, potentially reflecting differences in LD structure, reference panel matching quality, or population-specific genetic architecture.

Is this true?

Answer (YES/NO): NO